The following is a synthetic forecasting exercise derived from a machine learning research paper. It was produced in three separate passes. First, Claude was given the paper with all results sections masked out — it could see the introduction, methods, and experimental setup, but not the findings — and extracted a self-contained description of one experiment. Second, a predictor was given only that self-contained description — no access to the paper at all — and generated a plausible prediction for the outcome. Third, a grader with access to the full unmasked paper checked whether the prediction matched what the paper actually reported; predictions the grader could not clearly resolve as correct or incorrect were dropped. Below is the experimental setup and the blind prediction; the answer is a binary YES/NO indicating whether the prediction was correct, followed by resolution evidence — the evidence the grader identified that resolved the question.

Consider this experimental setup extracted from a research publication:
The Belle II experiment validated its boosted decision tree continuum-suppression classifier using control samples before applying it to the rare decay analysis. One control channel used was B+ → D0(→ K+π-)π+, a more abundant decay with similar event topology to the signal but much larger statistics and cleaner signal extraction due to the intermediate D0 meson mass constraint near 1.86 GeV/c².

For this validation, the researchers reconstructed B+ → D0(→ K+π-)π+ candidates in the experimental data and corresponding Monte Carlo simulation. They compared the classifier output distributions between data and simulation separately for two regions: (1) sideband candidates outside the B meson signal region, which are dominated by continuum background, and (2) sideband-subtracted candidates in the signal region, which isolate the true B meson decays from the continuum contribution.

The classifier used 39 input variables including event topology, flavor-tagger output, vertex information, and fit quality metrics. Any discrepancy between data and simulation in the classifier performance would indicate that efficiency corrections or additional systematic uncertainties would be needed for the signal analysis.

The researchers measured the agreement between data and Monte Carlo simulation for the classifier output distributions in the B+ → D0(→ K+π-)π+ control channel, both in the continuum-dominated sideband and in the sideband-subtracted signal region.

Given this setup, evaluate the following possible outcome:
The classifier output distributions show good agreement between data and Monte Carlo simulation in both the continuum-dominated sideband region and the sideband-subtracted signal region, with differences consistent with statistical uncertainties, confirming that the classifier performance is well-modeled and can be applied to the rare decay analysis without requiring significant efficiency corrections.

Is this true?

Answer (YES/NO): YES